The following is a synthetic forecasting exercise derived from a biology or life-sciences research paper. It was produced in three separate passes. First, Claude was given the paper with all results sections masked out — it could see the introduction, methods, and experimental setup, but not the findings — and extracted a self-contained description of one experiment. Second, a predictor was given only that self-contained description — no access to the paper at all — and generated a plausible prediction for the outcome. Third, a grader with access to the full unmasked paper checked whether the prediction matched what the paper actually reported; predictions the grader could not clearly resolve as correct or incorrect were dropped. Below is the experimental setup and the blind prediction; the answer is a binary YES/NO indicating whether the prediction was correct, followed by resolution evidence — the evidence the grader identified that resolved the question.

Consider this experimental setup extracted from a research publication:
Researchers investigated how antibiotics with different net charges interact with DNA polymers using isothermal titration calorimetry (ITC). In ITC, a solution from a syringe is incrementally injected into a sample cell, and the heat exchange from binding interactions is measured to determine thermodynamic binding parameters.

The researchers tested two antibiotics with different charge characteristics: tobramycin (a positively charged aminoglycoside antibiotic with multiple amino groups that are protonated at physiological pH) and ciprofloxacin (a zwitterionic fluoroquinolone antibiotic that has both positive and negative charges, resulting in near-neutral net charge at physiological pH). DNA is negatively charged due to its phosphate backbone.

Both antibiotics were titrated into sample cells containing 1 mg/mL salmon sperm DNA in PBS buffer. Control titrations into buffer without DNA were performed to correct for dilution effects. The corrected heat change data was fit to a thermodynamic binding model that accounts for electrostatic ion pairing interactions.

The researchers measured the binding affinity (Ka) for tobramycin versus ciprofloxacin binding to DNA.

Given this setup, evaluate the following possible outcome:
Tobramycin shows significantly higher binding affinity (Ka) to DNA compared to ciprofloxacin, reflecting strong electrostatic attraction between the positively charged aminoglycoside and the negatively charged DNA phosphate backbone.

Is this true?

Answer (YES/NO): YES